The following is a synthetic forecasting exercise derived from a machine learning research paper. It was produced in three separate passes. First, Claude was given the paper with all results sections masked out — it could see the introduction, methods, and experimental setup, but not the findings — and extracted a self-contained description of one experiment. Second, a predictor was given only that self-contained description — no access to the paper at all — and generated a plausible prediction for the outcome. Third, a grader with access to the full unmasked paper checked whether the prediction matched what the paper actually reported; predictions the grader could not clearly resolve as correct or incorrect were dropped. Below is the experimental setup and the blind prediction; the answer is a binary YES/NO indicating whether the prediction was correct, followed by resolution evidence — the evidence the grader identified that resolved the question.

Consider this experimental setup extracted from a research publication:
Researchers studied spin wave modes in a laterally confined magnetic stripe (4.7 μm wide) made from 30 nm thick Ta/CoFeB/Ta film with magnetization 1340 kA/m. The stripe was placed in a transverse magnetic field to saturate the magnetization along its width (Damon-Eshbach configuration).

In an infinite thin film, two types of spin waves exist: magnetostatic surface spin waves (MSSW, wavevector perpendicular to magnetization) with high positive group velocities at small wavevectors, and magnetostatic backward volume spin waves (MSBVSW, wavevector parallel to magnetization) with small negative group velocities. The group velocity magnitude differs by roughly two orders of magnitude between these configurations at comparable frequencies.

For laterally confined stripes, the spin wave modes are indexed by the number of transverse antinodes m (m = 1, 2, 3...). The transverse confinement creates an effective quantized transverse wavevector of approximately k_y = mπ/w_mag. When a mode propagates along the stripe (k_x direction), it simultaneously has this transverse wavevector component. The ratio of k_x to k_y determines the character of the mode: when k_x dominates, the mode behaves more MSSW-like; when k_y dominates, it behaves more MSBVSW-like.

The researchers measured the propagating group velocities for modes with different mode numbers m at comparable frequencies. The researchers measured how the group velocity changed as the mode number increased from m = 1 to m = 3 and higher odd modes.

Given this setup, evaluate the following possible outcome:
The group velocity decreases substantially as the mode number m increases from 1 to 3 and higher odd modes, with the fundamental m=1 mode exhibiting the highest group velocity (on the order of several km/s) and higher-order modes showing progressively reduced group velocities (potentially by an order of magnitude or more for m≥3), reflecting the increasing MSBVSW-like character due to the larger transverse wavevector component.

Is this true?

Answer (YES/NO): YES